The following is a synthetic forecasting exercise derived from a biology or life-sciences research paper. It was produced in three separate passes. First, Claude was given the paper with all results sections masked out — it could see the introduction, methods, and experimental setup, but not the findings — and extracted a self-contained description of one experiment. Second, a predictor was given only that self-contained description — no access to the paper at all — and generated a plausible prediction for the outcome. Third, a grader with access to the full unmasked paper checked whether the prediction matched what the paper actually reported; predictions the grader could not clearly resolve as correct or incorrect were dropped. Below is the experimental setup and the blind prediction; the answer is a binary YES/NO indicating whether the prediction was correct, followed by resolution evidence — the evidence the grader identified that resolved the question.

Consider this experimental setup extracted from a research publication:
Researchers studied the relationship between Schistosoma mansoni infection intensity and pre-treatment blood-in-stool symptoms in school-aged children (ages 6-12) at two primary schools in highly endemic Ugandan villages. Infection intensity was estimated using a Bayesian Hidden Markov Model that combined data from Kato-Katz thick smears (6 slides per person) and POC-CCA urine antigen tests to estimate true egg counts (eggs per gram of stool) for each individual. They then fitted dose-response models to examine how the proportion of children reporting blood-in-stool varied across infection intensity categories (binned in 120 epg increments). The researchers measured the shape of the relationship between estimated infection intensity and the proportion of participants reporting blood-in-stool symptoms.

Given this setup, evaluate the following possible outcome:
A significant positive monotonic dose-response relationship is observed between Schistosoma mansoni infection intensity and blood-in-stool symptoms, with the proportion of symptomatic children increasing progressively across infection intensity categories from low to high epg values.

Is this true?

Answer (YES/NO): NO